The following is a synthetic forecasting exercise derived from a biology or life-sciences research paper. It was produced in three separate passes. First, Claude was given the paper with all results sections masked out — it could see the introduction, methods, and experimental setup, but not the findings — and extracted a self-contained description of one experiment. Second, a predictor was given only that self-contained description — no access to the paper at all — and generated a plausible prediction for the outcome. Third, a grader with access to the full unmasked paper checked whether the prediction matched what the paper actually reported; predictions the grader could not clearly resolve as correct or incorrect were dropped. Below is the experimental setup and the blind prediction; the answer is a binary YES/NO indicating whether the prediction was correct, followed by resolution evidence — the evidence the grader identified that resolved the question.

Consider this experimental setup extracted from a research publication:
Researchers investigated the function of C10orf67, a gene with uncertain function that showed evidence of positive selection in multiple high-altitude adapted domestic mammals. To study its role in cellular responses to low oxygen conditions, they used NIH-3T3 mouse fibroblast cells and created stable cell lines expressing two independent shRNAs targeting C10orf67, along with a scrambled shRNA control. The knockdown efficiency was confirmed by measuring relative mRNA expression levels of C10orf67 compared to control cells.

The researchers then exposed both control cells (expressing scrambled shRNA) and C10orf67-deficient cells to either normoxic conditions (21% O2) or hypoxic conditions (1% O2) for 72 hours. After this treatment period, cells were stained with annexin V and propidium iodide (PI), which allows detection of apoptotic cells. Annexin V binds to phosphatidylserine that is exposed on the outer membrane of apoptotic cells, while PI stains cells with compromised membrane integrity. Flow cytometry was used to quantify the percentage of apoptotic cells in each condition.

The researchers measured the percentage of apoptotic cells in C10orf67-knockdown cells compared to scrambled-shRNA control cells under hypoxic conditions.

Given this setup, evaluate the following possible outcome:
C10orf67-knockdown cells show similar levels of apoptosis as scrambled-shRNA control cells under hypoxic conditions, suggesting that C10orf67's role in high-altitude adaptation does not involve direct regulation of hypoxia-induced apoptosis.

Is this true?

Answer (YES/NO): NO